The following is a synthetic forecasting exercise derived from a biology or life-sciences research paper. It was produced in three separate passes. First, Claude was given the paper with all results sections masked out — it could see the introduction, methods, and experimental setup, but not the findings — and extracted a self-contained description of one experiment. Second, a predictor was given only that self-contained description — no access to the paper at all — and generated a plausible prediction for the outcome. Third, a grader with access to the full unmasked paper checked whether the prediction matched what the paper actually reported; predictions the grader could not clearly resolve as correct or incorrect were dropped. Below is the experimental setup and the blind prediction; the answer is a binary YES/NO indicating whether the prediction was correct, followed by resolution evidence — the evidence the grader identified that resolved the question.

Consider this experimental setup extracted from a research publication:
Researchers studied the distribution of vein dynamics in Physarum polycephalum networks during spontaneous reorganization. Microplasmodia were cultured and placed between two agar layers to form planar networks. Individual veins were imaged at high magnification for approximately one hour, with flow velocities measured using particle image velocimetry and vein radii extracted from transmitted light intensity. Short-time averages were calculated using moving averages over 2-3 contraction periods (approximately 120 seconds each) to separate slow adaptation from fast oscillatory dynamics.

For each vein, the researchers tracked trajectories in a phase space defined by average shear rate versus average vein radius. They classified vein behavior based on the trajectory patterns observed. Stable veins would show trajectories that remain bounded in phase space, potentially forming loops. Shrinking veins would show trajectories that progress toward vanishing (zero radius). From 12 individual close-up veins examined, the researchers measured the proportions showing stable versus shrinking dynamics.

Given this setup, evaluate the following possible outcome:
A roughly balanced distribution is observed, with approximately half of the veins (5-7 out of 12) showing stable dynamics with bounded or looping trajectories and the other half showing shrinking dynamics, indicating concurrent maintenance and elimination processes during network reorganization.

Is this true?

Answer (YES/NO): NO